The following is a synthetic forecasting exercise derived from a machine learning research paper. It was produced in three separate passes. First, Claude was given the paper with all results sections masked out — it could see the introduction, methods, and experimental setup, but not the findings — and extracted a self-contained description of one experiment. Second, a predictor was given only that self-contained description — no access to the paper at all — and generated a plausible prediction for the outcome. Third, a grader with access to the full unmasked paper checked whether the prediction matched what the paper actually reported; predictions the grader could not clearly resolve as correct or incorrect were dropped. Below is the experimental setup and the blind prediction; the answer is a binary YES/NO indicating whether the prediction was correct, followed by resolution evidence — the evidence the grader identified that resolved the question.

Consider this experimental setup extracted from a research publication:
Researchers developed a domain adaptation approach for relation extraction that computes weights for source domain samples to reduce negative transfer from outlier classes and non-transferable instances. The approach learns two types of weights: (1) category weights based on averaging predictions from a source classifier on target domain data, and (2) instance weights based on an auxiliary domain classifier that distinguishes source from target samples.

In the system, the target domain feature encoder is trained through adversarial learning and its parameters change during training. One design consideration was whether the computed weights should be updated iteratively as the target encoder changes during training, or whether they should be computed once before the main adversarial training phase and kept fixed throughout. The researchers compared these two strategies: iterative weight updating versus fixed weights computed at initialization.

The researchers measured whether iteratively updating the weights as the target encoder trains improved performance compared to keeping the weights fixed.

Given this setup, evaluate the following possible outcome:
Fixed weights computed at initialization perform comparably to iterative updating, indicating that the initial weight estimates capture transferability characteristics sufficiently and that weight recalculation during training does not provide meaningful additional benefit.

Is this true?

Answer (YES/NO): YES